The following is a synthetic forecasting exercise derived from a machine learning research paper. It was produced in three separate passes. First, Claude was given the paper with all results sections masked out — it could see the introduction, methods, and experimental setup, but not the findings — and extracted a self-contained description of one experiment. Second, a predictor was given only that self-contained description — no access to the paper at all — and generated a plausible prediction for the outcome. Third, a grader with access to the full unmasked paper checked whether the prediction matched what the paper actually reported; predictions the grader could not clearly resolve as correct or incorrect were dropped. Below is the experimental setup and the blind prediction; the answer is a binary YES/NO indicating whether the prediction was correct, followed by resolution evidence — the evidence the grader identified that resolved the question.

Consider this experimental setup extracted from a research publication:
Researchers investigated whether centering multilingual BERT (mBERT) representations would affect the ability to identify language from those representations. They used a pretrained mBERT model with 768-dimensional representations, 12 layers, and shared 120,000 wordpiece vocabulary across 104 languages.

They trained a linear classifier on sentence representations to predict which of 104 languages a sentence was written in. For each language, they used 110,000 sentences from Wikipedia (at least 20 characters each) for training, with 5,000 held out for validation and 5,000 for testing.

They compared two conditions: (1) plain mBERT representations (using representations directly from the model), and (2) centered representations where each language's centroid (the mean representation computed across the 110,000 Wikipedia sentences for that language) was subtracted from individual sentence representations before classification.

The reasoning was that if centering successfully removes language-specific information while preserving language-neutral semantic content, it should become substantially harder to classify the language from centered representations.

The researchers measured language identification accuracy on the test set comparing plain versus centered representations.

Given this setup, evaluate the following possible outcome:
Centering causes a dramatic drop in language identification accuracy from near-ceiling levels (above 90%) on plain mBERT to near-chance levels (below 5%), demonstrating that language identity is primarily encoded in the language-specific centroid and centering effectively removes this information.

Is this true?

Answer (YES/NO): NO